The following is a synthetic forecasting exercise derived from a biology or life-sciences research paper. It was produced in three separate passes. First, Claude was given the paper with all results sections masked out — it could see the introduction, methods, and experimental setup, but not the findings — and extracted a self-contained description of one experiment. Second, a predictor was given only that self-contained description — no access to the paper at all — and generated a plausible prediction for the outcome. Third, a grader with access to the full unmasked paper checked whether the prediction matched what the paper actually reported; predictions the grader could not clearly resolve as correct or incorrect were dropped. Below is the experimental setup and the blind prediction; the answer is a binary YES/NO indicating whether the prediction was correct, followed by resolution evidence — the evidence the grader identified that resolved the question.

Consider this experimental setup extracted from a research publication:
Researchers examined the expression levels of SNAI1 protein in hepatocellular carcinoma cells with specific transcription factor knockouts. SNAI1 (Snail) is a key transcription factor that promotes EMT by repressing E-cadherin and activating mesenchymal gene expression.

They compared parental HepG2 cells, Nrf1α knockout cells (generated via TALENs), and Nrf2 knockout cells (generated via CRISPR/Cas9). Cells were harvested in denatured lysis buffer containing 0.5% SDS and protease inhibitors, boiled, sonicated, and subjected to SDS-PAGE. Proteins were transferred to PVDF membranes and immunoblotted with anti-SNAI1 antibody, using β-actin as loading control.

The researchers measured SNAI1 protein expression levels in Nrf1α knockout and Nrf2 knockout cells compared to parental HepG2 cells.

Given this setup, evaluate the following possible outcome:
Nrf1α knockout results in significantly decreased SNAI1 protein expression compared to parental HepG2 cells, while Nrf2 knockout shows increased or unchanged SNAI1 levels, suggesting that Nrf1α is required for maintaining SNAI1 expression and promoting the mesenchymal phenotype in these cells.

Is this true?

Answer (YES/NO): NO